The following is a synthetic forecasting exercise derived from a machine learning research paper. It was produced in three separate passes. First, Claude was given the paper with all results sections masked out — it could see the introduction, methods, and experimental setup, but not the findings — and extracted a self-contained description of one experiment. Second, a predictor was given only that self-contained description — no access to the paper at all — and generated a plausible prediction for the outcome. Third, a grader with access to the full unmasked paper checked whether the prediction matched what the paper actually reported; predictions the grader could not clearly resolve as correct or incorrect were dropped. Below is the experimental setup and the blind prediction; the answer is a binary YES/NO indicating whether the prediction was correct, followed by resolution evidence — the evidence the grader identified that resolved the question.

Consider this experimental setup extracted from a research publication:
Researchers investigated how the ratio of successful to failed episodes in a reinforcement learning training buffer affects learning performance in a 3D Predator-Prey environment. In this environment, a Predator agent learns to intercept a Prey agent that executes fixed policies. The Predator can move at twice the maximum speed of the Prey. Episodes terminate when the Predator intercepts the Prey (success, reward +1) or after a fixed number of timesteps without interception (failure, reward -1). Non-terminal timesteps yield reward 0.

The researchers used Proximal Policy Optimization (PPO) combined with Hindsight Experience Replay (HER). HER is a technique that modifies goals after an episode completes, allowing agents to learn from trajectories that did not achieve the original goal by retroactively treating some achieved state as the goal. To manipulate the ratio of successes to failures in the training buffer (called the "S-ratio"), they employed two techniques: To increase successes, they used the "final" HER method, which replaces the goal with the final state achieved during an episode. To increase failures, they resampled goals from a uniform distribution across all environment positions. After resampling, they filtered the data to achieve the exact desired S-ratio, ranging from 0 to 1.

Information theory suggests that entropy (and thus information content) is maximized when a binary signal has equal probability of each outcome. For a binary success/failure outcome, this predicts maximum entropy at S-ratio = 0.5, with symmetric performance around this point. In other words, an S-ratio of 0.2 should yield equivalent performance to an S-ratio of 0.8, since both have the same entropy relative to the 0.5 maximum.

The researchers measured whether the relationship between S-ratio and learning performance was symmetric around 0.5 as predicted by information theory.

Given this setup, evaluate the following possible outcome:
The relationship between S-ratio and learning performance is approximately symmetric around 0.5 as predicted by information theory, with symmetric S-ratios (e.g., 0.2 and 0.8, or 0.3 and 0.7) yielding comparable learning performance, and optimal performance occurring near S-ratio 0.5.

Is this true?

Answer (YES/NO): NO